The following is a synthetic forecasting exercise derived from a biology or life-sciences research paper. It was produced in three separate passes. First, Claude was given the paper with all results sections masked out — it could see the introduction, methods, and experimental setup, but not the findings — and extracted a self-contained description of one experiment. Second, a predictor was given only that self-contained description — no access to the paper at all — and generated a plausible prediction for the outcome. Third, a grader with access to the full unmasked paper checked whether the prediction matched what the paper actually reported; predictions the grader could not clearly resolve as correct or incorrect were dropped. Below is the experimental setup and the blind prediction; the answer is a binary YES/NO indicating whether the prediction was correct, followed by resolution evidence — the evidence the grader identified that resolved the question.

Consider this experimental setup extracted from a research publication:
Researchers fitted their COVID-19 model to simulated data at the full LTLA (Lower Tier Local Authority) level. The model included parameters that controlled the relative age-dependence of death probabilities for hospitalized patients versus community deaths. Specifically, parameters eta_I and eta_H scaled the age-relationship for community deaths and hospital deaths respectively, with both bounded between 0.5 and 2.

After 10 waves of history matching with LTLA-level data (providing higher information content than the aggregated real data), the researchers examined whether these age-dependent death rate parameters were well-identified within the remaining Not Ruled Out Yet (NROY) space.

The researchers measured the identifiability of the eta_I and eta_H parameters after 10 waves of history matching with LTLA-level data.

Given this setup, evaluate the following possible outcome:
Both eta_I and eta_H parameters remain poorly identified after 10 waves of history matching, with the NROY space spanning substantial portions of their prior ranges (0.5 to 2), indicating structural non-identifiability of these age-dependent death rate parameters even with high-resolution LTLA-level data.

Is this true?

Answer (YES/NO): YES